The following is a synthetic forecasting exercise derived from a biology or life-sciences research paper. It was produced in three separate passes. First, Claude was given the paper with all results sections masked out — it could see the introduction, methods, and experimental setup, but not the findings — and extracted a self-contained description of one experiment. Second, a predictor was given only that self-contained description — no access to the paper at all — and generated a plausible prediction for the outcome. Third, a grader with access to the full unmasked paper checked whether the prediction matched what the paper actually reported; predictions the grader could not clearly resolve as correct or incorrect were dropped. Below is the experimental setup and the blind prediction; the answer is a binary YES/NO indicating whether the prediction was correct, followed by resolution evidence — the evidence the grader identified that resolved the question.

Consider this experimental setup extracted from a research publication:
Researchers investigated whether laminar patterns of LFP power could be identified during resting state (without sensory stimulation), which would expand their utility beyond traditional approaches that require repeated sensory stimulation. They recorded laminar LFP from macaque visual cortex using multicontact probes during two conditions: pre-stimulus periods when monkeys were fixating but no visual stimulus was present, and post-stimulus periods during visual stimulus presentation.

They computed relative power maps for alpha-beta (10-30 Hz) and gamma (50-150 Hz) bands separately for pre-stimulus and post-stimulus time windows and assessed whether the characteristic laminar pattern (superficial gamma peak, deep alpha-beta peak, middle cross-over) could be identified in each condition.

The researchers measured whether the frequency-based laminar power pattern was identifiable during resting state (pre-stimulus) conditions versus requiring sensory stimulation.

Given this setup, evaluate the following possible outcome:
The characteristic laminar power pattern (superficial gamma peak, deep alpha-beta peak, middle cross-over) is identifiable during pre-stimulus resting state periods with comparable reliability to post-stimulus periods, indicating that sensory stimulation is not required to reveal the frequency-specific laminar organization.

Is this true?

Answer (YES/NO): YES